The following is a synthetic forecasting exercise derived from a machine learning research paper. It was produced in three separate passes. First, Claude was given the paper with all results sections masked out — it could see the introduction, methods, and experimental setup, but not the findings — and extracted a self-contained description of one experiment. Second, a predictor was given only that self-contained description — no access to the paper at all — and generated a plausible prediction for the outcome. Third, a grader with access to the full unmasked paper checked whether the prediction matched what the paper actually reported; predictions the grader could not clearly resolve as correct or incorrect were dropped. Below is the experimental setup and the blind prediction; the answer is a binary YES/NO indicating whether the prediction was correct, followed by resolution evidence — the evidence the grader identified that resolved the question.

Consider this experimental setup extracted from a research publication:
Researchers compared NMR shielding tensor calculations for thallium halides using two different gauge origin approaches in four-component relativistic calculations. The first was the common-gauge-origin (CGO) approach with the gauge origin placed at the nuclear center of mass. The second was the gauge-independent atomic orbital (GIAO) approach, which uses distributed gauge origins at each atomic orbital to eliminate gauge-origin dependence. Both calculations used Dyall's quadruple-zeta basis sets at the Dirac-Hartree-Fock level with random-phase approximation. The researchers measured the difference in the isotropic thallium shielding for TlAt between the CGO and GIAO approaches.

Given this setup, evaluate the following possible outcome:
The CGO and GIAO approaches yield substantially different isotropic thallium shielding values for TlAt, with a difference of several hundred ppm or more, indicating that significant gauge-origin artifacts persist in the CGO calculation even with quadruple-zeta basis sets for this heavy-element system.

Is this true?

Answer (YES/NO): NO